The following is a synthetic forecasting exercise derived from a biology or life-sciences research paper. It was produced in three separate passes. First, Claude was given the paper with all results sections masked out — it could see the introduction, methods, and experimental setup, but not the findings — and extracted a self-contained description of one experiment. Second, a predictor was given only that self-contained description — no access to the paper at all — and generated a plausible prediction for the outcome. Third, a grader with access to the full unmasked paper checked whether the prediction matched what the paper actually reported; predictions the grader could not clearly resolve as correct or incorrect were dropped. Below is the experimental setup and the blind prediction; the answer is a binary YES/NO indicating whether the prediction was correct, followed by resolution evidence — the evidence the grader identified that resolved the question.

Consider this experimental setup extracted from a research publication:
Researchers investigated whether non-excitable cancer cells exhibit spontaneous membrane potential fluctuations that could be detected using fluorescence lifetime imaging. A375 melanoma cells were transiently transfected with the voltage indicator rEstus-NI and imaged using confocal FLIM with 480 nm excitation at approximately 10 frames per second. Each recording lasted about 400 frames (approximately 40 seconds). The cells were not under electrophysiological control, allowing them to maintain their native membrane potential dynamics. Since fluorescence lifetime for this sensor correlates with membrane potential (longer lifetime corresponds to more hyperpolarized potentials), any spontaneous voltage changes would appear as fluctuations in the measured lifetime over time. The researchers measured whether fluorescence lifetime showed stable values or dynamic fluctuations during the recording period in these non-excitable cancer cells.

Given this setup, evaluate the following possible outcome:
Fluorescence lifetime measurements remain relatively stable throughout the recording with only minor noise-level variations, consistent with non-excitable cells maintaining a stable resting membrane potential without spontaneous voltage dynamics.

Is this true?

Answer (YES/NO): NO